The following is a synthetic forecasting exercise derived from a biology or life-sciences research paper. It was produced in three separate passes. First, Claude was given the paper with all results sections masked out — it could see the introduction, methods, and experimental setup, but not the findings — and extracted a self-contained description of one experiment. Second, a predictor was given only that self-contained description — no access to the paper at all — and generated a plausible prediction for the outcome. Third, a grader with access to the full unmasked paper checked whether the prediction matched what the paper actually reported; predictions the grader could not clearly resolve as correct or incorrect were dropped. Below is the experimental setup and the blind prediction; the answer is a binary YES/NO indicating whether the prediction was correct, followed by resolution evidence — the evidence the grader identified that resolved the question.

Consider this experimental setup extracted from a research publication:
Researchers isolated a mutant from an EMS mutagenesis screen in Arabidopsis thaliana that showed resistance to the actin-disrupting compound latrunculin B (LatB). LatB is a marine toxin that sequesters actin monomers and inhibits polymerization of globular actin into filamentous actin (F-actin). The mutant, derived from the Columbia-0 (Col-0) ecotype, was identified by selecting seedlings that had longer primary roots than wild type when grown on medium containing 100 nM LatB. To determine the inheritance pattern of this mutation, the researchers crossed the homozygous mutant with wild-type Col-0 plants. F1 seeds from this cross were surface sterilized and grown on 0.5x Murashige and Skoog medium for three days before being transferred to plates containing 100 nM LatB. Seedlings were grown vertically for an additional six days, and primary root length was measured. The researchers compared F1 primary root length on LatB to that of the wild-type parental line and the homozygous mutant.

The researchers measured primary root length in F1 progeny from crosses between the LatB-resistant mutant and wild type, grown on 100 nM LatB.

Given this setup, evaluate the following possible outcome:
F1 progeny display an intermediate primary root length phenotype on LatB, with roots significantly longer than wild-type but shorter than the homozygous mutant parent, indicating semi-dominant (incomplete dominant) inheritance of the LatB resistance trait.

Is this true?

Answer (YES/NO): NO